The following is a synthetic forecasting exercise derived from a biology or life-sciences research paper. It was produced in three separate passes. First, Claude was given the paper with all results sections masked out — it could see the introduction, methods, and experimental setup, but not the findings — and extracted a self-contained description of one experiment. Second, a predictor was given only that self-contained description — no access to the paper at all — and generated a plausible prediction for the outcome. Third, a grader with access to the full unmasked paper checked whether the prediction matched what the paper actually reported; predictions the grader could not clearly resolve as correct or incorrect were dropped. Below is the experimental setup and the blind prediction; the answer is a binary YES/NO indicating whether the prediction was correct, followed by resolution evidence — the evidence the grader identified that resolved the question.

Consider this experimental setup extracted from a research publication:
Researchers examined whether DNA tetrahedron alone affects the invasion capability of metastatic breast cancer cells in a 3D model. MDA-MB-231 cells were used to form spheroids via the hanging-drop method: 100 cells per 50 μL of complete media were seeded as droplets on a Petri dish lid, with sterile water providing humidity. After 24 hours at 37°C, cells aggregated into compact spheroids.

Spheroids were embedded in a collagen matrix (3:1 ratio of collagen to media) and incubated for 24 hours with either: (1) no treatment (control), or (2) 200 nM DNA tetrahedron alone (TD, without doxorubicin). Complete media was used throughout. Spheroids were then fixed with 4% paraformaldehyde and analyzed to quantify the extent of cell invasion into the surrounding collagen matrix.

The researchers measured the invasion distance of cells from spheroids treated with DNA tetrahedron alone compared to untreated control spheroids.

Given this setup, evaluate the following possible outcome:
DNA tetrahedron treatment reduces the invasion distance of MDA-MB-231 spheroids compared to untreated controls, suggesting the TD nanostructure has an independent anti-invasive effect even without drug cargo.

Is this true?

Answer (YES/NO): NO